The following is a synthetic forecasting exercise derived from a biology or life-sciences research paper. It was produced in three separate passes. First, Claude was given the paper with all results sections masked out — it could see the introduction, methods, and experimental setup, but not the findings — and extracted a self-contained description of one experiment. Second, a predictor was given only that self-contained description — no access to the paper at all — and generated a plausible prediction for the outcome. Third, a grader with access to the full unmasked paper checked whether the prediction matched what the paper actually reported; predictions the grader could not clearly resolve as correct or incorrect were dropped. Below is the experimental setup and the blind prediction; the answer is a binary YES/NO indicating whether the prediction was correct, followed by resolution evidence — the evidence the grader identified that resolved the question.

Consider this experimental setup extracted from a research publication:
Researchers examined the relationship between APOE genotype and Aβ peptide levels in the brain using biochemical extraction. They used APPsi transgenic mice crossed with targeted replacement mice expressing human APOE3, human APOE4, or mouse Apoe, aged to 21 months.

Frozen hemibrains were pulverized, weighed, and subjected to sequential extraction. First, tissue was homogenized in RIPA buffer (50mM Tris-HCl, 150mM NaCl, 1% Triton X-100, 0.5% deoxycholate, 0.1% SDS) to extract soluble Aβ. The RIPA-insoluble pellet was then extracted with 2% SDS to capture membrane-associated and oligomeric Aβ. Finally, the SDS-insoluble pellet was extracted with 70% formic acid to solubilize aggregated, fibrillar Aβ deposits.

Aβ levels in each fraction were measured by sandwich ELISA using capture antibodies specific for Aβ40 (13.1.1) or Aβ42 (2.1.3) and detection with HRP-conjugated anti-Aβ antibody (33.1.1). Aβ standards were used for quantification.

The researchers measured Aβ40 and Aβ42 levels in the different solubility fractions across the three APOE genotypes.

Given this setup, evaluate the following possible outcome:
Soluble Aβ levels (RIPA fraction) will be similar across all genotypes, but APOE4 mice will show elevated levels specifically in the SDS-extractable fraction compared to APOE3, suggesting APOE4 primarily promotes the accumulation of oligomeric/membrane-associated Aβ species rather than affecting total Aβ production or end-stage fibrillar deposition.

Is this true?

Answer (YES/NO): NO